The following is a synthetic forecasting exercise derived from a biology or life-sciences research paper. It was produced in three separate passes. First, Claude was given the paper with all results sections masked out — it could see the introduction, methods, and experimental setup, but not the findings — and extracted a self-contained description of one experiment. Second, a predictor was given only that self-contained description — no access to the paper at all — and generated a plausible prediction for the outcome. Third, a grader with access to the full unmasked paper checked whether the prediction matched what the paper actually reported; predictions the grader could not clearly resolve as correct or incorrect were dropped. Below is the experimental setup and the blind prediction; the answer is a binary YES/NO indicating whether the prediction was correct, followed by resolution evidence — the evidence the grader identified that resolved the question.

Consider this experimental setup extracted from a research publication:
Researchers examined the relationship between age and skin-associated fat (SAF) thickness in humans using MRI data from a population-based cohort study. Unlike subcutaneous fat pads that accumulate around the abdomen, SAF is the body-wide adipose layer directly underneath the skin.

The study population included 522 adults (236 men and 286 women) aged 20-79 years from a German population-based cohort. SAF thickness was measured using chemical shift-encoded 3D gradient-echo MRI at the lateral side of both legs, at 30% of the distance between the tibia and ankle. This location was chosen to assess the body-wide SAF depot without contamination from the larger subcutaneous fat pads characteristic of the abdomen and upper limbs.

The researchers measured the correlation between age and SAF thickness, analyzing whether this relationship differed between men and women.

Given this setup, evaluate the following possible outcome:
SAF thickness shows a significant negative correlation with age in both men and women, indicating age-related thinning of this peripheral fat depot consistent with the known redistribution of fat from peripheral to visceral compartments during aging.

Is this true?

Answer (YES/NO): NO